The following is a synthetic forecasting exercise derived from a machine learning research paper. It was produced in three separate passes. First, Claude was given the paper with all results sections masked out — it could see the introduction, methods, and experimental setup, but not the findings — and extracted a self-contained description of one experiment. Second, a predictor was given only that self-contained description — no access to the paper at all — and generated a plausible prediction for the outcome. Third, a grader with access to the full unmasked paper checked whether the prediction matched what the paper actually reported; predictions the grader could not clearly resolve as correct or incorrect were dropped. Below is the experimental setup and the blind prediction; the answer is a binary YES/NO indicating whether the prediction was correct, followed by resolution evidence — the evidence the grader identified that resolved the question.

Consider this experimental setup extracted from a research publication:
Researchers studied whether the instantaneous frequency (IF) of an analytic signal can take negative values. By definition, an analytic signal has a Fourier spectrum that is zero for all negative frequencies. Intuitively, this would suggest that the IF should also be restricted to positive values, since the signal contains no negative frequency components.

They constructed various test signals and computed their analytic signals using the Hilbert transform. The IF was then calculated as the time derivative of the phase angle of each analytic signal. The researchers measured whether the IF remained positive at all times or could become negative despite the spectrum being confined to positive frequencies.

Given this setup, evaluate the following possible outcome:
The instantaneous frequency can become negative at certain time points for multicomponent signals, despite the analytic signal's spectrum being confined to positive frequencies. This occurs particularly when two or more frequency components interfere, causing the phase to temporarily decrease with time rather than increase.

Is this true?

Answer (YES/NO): YES